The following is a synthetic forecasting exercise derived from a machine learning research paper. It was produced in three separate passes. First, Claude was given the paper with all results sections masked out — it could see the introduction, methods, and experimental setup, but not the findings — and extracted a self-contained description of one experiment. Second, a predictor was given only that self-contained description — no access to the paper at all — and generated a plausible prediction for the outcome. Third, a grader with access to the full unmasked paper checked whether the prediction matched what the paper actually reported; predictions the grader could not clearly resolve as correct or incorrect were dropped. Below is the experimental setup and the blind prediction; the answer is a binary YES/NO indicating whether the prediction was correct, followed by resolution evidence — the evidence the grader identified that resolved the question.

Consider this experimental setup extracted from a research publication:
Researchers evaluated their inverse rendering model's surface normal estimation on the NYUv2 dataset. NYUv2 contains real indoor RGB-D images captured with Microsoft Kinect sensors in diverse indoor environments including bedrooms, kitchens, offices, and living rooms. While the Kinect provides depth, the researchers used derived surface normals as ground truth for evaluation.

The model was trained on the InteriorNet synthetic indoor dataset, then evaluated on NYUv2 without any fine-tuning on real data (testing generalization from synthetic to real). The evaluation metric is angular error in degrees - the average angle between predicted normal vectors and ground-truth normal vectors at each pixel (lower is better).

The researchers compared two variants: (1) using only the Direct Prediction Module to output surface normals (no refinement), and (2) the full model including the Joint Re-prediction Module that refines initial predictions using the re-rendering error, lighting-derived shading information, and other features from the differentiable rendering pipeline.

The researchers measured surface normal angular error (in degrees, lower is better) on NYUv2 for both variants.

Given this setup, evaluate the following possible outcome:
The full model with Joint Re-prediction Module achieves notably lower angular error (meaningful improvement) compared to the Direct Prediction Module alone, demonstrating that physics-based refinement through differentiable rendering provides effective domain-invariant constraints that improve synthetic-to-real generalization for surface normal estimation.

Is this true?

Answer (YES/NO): YES